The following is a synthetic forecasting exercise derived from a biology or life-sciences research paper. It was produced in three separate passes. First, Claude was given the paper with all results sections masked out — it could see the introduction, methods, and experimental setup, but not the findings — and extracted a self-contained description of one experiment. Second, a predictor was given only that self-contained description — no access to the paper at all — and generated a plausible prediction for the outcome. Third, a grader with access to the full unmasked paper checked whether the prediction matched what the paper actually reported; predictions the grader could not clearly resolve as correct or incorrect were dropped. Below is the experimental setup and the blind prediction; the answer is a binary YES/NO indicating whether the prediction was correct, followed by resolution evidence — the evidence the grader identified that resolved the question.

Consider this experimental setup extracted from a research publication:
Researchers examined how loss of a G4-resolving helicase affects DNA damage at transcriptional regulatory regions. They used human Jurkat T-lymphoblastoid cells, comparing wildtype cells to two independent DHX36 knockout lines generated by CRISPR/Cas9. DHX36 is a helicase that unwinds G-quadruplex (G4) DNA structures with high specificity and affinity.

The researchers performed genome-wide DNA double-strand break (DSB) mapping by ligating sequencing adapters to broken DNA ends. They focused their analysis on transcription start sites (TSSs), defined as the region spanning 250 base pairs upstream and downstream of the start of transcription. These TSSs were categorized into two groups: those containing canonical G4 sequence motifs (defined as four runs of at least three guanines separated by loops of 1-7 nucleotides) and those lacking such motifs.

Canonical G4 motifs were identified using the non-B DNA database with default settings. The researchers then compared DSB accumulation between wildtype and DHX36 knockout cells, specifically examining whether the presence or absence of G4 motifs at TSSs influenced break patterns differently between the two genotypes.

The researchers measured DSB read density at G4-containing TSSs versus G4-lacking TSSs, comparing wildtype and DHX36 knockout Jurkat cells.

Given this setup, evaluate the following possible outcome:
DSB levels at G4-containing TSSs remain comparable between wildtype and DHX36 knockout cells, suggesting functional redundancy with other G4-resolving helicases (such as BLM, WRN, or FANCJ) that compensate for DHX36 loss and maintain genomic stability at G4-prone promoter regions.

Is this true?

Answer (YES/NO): NO